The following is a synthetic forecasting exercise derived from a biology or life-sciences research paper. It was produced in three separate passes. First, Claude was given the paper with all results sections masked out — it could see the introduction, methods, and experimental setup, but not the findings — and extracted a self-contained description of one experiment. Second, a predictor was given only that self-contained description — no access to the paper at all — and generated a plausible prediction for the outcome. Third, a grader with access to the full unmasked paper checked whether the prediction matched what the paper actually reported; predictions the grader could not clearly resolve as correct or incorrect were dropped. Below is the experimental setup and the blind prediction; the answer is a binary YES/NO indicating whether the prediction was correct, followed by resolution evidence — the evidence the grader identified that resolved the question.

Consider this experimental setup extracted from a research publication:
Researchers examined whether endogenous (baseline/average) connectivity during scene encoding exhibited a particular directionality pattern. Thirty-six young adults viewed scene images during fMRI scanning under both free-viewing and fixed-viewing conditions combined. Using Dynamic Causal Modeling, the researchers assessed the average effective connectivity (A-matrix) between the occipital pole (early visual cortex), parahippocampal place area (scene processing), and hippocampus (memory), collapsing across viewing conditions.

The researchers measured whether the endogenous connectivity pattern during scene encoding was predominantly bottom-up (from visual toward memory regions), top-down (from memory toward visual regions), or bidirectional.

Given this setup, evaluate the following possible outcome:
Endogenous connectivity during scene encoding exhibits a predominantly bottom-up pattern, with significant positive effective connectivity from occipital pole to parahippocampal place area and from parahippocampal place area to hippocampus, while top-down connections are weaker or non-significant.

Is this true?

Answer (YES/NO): NO